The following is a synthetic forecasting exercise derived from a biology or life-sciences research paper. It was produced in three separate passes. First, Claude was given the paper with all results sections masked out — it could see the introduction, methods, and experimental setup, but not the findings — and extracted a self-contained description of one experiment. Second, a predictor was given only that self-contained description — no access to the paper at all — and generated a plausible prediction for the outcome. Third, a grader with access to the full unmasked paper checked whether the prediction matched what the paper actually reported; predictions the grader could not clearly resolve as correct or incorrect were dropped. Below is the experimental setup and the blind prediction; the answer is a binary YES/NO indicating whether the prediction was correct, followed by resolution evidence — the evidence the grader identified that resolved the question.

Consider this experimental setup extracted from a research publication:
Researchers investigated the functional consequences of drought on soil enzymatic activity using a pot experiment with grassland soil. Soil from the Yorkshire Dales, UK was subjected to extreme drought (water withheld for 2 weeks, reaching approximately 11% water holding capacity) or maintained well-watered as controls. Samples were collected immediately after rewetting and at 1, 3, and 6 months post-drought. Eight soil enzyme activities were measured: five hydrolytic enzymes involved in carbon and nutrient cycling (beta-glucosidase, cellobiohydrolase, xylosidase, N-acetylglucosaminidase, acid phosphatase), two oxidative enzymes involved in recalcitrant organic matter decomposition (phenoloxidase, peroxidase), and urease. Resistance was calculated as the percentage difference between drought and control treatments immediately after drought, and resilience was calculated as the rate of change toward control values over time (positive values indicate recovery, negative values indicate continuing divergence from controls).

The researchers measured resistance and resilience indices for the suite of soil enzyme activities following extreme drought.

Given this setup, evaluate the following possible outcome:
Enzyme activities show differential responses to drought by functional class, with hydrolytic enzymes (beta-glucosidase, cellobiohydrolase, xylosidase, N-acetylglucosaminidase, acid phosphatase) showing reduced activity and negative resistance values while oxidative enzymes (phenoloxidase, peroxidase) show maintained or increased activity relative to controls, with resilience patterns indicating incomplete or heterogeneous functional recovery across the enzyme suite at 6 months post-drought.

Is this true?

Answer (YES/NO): NO